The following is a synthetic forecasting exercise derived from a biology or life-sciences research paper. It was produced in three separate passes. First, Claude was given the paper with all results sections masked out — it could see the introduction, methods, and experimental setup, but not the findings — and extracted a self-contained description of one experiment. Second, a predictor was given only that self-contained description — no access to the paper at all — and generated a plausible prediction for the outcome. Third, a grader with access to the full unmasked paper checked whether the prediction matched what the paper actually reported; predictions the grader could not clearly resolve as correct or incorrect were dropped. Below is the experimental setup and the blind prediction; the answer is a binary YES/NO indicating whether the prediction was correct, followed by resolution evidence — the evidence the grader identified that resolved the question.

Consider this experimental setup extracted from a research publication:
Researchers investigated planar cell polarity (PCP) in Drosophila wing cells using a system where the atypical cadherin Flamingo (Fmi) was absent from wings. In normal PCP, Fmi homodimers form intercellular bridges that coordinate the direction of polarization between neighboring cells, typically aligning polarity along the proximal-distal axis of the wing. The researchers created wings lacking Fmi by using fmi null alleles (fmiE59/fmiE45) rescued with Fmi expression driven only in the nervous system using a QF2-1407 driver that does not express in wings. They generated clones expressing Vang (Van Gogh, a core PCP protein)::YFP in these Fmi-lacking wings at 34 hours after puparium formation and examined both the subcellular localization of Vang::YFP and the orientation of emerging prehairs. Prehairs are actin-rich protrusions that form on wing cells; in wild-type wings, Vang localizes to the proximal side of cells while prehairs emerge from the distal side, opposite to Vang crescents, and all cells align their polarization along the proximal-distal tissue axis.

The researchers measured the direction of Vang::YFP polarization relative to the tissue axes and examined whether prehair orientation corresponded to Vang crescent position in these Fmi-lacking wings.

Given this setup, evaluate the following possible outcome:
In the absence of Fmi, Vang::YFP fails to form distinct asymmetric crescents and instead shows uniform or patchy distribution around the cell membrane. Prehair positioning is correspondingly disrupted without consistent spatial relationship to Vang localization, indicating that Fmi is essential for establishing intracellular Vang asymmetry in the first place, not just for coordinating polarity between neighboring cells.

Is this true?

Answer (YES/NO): NO